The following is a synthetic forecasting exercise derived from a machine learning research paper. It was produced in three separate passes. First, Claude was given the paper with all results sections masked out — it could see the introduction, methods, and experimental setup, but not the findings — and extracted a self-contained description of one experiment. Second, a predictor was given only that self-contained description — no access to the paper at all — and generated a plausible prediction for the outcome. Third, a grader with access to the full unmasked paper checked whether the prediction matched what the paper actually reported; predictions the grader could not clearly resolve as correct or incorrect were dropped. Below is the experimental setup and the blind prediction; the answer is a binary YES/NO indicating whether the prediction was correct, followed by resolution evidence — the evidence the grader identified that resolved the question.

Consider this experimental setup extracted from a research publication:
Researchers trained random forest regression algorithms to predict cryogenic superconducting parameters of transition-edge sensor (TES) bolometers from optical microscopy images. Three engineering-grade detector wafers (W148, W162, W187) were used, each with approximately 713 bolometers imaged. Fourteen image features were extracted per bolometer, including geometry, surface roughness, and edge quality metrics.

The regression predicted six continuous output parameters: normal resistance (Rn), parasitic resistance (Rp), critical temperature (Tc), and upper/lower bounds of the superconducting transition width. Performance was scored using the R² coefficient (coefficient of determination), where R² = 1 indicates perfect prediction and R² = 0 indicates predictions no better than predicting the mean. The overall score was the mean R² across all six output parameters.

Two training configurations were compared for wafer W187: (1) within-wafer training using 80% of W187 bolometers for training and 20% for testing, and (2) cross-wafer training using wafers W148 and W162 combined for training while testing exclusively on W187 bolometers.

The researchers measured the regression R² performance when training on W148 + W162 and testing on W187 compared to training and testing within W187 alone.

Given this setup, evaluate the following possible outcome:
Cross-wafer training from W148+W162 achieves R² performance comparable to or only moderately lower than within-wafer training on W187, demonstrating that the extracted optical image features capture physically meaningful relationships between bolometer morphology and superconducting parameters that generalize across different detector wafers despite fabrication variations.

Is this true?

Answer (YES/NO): NO